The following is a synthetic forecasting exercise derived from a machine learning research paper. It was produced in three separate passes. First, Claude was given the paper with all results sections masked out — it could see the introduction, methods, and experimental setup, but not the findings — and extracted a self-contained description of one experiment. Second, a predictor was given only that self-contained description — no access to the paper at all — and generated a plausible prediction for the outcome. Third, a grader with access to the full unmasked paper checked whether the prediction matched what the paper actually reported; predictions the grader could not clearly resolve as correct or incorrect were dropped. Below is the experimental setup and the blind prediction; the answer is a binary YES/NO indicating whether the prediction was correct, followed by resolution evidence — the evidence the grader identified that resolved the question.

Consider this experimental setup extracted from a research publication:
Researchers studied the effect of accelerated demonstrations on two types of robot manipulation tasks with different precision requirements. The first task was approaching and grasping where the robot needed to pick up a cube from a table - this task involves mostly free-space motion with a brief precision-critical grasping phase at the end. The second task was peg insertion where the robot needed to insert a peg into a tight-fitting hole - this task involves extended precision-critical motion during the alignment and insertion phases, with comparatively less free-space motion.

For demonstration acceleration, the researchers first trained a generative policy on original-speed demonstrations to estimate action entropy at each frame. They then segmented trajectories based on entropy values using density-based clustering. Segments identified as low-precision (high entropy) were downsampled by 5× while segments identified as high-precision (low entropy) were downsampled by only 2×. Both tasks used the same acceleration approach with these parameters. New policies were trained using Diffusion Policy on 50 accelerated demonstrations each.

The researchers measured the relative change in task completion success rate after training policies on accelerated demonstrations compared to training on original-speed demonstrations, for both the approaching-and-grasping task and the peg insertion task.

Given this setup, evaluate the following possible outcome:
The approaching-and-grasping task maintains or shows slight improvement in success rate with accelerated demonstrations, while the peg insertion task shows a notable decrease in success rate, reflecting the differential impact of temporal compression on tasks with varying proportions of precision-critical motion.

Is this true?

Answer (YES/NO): NO